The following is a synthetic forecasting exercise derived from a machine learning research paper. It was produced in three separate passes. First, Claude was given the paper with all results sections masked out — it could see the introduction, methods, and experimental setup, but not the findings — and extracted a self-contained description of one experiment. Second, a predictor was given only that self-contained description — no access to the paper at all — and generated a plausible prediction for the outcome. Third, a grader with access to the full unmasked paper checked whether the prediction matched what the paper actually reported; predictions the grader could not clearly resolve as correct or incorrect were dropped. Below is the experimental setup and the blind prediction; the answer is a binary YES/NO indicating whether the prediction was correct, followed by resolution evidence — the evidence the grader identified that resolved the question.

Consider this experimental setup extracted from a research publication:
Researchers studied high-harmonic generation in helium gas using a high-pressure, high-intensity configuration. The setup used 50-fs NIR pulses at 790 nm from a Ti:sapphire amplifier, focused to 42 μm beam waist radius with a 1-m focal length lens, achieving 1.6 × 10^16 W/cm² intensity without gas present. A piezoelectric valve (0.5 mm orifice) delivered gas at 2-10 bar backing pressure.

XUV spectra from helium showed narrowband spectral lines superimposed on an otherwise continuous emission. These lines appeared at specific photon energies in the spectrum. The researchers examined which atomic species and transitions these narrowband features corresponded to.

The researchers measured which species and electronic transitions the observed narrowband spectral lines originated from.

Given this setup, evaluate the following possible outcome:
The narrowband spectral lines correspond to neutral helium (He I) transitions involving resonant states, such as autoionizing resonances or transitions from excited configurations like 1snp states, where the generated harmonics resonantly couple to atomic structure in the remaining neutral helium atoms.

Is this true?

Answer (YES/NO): NO